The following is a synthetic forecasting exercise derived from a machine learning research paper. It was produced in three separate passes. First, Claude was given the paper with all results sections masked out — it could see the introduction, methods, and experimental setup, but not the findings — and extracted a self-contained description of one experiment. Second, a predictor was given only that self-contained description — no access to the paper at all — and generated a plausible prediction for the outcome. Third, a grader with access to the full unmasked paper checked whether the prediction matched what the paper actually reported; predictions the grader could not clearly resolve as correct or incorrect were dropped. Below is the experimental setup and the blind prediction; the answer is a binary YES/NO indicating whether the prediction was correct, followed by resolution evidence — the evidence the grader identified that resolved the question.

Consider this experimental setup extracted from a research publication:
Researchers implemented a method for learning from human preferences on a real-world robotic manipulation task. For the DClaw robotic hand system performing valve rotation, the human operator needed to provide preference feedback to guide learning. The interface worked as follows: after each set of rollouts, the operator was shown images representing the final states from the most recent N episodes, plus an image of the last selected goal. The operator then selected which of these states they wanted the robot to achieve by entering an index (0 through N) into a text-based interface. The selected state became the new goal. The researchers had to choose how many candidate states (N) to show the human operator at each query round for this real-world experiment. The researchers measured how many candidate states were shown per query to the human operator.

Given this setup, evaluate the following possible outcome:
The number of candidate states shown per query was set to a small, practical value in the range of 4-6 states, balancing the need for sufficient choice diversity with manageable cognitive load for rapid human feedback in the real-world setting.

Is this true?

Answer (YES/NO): NO